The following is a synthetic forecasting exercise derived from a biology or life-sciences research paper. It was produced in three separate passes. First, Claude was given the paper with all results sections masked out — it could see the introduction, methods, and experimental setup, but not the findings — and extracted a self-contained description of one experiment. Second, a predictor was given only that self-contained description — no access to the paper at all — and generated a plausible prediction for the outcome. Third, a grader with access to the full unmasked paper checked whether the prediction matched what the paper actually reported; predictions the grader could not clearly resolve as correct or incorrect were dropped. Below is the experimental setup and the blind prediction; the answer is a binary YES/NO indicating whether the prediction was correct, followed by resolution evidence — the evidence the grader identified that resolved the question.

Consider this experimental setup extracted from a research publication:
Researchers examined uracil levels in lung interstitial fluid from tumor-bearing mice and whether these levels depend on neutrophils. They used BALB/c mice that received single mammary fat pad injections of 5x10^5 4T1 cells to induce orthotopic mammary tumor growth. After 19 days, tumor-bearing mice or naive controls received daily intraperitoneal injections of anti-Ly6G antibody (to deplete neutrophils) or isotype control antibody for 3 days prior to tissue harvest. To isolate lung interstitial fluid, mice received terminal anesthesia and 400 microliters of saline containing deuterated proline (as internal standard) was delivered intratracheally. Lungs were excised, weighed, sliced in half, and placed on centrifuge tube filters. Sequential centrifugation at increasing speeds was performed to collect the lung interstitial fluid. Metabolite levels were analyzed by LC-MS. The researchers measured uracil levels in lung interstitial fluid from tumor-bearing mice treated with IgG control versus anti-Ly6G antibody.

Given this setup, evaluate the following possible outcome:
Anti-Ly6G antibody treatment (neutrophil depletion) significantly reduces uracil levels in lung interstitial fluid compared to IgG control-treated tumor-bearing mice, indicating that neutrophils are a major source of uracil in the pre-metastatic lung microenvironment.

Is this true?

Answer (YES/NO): YES